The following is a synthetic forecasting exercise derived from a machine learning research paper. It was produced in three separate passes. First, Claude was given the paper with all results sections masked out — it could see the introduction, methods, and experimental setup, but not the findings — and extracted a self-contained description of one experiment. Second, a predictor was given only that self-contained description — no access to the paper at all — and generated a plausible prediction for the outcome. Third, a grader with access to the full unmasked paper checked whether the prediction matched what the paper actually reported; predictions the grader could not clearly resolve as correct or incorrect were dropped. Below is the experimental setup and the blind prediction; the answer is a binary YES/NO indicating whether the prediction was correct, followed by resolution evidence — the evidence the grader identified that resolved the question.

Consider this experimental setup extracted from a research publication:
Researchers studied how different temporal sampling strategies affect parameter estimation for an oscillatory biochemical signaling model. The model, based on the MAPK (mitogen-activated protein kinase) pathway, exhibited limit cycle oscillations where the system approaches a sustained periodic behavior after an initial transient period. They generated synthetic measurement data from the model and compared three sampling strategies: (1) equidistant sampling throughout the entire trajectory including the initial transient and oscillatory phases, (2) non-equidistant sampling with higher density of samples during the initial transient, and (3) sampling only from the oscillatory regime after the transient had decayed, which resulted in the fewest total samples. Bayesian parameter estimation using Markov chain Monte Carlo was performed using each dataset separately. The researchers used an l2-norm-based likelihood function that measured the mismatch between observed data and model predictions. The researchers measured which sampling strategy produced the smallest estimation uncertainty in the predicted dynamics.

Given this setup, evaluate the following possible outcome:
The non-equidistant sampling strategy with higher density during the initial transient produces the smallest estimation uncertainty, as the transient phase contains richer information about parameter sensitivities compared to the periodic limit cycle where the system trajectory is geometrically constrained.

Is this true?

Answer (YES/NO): NO